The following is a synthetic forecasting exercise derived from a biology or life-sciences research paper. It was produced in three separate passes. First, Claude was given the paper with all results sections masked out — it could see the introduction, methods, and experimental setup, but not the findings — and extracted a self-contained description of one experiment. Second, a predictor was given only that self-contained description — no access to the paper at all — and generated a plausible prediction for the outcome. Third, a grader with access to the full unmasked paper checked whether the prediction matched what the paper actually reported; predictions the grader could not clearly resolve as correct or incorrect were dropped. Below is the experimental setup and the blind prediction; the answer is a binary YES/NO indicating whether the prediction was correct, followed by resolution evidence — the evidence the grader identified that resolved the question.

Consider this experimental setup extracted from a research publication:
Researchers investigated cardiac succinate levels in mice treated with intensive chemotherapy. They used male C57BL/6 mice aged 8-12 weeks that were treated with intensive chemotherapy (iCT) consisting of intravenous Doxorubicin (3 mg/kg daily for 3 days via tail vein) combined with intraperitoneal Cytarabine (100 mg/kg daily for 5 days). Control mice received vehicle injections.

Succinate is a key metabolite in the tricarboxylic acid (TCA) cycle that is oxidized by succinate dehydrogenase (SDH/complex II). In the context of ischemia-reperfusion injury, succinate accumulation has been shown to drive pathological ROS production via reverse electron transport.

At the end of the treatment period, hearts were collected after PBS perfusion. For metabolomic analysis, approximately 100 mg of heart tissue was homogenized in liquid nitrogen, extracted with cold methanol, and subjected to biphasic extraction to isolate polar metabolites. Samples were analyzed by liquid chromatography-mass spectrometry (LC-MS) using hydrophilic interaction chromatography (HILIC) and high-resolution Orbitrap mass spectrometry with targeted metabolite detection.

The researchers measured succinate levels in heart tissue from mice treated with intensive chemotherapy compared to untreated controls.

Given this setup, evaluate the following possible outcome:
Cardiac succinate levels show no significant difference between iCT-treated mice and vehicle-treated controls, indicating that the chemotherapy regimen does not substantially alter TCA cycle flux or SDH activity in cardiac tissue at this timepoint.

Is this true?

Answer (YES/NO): NO